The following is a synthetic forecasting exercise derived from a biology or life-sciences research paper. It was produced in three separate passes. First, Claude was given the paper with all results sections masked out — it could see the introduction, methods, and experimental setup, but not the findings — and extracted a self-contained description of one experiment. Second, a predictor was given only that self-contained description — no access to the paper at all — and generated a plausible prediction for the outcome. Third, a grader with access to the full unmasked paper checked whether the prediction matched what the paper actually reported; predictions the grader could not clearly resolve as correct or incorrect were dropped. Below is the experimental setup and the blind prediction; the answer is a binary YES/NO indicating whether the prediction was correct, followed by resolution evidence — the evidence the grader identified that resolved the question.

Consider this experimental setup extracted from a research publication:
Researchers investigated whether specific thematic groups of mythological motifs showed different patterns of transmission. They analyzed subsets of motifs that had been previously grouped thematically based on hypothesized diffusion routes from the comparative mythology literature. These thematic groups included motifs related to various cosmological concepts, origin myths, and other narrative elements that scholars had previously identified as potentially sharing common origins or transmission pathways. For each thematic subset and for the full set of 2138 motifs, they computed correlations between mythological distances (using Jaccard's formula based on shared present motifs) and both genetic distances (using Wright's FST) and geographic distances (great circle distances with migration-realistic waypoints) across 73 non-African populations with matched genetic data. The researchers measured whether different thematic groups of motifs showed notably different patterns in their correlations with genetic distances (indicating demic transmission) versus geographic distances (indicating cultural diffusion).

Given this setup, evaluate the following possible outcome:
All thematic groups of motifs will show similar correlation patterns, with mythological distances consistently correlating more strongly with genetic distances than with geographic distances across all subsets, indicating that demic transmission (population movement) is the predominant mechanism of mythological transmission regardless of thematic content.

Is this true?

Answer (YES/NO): NO